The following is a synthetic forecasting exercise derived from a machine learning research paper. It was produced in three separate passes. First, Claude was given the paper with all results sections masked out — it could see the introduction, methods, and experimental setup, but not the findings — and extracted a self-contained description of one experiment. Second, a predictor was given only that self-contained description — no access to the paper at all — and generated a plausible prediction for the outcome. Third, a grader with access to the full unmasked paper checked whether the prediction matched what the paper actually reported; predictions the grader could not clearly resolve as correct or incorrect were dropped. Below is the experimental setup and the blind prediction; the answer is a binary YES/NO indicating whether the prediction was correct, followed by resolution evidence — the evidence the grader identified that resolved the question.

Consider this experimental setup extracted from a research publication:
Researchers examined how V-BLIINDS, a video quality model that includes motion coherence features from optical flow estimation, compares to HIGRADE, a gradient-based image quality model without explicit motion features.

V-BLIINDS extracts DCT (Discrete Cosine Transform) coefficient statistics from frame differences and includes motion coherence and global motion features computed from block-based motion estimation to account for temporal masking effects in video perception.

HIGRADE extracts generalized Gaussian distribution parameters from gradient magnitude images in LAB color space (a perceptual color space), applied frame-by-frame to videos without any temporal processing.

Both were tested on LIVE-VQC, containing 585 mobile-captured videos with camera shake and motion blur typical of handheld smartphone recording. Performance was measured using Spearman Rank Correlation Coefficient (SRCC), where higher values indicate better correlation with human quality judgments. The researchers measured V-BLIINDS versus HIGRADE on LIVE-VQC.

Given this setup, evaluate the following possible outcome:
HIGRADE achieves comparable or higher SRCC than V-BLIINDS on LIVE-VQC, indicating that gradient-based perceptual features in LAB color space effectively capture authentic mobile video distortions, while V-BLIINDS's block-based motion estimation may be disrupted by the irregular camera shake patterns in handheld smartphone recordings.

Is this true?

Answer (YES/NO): NO